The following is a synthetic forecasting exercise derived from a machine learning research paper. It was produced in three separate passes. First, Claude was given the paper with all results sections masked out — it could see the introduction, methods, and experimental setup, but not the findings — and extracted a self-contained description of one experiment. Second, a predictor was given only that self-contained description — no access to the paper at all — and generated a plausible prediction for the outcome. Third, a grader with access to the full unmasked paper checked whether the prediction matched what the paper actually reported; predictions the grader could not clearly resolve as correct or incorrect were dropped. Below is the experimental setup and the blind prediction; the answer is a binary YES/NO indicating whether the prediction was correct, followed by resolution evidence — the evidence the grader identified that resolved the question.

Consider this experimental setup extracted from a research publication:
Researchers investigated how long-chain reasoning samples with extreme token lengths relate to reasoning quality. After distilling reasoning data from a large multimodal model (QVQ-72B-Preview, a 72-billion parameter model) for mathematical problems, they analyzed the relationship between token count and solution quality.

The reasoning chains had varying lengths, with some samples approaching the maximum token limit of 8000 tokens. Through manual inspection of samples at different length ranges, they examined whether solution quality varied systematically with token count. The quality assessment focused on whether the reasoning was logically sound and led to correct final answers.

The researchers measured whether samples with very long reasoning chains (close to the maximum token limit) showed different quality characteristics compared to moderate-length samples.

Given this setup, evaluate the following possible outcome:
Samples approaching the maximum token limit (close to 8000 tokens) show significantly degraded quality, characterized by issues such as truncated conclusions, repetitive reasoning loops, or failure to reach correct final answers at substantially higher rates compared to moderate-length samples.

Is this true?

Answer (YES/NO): YES